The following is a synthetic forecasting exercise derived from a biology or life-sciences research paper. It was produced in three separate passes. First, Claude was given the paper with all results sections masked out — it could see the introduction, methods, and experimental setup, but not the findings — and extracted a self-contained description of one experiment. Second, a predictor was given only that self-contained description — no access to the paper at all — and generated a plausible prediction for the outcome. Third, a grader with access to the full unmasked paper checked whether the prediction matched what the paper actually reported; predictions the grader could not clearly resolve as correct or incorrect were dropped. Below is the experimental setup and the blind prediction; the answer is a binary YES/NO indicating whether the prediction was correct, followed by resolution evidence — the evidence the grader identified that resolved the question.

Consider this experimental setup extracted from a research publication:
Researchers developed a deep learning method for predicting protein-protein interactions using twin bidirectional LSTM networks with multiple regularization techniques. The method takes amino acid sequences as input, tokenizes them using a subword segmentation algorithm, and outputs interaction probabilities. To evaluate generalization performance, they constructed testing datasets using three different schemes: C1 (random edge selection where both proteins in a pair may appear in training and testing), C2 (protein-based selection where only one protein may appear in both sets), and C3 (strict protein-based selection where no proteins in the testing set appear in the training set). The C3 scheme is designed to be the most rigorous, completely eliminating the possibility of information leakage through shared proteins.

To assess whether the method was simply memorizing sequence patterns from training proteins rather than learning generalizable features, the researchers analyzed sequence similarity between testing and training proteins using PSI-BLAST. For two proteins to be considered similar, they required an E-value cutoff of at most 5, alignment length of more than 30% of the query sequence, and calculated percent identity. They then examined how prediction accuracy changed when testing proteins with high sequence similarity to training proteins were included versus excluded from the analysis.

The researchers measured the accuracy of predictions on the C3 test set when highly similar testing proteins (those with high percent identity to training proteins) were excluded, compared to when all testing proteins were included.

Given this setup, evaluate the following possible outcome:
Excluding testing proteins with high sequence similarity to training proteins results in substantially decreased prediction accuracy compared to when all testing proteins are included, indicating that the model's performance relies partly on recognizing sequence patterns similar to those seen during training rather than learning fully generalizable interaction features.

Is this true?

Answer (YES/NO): NO